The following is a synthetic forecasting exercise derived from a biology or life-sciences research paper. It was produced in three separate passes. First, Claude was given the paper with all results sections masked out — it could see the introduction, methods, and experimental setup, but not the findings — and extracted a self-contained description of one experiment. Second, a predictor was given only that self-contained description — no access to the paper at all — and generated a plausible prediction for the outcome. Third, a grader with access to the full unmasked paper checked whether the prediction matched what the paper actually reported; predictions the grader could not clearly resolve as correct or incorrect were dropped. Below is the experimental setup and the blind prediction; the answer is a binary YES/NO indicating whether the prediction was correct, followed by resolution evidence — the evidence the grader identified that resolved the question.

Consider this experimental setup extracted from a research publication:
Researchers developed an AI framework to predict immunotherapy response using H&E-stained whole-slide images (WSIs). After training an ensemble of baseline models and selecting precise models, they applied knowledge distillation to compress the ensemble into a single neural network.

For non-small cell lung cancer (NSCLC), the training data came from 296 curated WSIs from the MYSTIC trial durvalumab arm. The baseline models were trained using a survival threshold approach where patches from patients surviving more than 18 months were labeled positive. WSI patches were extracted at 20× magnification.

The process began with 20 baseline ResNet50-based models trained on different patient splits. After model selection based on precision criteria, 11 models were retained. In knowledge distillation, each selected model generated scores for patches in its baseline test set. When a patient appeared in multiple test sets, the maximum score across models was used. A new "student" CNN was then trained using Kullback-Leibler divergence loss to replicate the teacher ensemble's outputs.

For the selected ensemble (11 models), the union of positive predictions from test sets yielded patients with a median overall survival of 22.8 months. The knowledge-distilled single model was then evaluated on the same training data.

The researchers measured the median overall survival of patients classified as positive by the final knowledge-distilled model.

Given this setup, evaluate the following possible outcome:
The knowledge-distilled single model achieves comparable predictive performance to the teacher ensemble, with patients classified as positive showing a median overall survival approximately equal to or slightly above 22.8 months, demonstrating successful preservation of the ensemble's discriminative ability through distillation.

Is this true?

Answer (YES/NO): YES